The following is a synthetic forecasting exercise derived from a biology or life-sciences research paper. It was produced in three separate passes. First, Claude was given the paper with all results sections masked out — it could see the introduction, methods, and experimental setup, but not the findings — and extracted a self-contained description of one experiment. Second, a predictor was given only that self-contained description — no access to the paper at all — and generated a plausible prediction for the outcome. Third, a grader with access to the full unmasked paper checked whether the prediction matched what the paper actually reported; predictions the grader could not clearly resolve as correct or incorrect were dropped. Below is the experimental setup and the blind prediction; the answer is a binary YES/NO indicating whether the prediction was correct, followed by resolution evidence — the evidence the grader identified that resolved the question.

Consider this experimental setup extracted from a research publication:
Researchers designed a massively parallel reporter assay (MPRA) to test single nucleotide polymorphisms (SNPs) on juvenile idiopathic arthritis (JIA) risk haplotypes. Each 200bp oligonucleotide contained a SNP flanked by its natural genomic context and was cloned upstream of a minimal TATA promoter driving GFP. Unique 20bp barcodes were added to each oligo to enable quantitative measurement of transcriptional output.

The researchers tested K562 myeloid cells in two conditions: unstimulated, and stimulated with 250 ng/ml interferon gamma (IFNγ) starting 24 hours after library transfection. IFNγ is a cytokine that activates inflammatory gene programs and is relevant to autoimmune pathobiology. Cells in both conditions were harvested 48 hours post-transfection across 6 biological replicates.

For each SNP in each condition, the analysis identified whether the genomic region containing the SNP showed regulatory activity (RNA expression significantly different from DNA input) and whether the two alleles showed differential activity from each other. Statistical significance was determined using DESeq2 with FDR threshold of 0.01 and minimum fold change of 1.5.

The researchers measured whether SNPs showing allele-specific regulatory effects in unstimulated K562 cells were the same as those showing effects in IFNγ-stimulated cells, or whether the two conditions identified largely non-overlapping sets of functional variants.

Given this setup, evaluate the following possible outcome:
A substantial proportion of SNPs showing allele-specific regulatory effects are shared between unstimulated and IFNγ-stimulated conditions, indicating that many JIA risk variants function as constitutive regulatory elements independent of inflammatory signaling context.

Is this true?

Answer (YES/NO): NO